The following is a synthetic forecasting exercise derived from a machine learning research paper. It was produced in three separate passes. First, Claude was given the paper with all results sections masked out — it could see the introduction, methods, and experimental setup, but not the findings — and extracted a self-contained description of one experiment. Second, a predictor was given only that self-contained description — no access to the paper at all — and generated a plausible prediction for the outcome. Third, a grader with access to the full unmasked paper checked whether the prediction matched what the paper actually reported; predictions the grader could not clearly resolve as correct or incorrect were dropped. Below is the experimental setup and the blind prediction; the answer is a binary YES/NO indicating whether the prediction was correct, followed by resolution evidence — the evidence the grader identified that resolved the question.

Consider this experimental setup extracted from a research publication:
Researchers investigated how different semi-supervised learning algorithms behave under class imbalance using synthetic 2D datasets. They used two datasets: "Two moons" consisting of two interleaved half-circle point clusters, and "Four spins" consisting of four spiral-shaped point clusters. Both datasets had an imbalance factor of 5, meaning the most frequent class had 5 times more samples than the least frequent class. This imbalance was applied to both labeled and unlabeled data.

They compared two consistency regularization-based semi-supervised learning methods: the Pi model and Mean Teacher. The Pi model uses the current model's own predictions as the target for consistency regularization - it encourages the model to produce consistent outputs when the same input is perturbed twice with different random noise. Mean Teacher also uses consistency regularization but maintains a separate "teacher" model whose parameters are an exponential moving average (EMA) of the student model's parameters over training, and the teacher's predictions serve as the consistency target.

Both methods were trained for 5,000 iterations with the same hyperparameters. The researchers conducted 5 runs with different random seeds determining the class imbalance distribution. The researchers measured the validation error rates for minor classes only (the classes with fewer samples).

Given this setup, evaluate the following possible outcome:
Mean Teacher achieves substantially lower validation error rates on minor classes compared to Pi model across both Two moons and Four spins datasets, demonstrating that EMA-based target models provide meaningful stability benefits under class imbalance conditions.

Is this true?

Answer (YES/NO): YES